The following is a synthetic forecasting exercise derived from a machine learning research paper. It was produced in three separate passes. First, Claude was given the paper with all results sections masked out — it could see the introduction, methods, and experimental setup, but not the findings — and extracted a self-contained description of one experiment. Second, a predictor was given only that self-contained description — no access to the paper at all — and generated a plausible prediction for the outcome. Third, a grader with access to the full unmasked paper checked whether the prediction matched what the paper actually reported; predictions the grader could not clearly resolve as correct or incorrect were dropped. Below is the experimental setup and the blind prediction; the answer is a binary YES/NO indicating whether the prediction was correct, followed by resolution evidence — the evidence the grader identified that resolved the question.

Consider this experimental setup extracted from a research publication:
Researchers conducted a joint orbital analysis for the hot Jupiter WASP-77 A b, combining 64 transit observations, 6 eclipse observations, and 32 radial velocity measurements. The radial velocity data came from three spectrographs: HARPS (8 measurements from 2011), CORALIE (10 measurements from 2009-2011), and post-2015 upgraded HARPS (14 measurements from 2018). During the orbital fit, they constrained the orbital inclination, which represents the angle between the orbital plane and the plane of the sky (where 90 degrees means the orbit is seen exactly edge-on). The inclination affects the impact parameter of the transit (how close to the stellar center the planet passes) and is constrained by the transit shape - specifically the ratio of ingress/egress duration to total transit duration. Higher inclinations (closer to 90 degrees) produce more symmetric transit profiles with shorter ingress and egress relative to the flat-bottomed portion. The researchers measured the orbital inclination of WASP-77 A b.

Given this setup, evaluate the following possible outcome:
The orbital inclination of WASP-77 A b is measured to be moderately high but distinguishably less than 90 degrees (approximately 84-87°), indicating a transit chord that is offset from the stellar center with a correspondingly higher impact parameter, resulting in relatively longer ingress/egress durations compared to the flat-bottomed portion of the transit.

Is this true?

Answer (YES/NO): NO